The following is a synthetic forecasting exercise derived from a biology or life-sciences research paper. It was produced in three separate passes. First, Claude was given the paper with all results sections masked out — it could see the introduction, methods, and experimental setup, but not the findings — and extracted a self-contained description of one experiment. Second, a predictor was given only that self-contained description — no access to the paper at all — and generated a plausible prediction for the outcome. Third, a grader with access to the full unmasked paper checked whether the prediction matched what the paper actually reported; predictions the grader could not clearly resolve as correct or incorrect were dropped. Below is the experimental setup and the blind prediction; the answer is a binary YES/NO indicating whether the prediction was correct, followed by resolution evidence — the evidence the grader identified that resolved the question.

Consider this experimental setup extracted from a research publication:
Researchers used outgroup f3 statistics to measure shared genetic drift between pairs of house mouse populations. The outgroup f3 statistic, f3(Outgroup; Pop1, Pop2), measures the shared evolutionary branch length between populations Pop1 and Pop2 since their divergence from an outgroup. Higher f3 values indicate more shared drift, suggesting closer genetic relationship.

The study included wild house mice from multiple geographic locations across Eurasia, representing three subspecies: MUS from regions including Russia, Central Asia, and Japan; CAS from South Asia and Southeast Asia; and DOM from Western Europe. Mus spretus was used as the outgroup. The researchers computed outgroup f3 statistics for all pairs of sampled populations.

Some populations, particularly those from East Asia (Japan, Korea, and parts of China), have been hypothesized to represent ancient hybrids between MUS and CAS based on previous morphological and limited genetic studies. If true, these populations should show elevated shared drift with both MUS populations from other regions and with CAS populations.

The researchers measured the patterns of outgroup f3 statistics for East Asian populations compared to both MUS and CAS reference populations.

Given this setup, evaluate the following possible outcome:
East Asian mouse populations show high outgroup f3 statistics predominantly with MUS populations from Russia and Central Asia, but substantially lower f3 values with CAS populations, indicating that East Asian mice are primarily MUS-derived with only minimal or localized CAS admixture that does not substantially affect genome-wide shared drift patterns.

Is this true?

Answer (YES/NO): NO